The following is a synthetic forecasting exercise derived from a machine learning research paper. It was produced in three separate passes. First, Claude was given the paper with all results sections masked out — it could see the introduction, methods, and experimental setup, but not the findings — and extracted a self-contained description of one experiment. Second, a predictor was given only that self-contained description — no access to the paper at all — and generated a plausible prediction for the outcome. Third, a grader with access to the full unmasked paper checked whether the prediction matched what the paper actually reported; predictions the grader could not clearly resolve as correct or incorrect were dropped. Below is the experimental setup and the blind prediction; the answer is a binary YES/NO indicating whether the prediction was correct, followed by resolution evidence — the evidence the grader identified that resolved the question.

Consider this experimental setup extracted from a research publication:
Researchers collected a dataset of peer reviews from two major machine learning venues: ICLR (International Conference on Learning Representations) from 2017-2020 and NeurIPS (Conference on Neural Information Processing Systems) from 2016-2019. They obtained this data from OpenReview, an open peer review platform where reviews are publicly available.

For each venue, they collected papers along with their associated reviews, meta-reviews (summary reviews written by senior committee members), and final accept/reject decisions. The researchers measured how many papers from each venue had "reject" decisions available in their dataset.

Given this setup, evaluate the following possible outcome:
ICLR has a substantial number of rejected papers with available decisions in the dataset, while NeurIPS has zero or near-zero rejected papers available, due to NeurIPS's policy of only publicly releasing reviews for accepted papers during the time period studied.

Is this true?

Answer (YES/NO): YES